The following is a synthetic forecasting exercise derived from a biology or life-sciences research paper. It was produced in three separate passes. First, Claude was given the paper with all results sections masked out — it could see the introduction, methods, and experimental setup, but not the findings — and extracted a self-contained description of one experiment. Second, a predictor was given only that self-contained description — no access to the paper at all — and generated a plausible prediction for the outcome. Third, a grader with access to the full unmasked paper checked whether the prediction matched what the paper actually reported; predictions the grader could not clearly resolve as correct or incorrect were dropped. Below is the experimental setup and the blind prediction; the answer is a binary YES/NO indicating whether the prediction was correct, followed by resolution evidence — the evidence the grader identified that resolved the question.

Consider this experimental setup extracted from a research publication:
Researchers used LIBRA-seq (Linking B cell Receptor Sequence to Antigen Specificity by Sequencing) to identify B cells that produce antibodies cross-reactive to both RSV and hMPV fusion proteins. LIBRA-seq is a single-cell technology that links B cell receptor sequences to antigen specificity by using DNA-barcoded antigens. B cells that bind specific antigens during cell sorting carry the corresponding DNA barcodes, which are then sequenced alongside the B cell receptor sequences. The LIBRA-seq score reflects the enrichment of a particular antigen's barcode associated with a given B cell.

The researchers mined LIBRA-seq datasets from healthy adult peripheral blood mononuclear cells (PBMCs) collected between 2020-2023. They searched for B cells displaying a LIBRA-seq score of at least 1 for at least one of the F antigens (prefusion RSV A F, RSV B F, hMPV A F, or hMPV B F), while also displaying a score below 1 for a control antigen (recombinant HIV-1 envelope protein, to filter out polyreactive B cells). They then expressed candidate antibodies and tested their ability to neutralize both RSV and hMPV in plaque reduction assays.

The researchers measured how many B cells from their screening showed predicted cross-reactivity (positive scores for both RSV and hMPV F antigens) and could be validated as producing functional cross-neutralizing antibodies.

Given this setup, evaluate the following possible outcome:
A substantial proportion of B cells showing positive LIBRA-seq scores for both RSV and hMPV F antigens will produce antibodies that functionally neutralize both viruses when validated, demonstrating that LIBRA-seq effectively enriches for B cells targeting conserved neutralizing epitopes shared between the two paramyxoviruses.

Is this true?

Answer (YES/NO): NO